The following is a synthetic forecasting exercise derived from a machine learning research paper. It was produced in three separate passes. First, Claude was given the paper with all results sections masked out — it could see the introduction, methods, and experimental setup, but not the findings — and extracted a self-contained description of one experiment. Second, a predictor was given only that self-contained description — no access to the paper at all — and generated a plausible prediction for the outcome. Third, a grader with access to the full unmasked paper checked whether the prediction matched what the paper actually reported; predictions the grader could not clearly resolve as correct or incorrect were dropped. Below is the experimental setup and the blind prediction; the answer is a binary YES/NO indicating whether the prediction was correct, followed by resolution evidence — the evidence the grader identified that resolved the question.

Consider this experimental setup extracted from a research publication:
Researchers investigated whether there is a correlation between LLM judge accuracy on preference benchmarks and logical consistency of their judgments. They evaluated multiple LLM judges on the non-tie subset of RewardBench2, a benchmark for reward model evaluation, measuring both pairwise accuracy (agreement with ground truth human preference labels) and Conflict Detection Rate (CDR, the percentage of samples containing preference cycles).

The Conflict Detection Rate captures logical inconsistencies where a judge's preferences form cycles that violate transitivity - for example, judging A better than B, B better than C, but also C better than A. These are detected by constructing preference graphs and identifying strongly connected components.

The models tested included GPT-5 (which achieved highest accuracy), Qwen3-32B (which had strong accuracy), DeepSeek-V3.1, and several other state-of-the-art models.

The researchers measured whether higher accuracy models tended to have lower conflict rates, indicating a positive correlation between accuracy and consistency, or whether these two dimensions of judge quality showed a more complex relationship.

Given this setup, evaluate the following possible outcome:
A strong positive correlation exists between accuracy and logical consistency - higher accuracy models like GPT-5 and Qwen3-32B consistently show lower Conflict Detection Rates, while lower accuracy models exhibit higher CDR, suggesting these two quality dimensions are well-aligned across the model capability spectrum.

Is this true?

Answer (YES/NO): NO